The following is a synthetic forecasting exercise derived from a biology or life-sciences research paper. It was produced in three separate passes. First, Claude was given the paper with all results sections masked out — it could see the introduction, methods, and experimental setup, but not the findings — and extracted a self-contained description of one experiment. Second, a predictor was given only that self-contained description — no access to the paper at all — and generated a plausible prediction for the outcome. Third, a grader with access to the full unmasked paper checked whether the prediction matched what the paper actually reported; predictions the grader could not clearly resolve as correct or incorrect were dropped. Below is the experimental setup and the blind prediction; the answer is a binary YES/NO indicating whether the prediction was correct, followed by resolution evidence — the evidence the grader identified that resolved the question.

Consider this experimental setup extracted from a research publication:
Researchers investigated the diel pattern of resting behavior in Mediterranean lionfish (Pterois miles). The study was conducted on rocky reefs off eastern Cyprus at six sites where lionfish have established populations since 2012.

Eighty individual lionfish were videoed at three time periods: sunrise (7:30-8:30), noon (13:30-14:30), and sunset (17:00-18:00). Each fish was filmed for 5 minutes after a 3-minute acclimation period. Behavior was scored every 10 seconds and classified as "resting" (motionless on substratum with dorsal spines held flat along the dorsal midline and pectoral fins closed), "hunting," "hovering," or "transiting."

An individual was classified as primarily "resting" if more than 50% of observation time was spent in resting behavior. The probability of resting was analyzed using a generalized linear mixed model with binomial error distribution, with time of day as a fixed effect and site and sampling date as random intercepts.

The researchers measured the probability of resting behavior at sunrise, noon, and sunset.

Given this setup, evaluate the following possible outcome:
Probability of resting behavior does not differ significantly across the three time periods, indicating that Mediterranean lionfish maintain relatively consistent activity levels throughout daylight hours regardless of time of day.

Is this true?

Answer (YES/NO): NO